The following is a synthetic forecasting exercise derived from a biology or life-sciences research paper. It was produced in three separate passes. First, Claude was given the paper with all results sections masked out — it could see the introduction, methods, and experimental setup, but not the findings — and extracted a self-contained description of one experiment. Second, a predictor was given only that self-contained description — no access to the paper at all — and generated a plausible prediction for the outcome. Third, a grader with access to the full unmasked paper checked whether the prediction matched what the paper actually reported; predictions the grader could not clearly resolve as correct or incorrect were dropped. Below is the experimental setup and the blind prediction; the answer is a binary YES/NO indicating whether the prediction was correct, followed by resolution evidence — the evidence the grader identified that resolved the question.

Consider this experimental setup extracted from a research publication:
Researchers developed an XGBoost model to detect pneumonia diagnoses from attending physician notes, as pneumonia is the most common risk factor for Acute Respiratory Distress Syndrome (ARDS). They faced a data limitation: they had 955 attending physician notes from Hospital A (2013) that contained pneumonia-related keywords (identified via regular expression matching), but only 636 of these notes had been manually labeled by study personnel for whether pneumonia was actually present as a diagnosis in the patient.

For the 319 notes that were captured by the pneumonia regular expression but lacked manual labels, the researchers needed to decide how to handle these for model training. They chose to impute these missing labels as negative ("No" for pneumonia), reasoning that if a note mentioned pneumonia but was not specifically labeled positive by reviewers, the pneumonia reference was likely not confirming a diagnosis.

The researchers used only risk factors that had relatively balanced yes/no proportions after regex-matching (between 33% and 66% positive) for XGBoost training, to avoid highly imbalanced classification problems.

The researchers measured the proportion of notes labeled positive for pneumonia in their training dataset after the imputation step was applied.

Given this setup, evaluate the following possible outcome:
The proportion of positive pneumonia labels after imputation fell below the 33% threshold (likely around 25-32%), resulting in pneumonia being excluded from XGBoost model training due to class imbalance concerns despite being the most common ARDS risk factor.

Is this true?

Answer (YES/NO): NO